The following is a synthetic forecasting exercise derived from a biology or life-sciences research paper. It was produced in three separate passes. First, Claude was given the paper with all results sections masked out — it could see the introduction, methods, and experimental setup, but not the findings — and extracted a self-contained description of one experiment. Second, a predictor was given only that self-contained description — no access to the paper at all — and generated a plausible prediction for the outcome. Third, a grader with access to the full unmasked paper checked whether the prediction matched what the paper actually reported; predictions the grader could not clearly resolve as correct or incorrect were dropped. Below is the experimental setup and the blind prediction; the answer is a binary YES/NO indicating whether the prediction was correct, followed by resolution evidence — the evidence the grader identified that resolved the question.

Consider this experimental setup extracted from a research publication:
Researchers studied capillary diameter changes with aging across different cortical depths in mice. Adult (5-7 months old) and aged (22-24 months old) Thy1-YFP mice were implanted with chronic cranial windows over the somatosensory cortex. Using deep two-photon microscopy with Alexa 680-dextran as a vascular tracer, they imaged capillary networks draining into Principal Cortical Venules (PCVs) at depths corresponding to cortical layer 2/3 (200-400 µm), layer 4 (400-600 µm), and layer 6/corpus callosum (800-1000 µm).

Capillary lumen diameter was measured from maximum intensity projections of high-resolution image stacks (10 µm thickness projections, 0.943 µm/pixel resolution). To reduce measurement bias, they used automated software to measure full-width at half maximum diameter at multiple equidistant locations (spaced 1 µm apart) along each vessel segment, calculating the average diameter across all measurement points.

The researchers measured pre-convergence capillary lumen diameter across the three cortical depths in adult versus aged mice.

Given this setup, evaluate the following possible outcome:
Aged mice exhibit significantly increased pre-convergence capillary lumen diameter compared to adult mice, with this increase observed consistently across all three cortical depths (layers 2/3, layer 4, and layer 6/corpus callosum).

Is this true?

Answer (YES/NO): NO